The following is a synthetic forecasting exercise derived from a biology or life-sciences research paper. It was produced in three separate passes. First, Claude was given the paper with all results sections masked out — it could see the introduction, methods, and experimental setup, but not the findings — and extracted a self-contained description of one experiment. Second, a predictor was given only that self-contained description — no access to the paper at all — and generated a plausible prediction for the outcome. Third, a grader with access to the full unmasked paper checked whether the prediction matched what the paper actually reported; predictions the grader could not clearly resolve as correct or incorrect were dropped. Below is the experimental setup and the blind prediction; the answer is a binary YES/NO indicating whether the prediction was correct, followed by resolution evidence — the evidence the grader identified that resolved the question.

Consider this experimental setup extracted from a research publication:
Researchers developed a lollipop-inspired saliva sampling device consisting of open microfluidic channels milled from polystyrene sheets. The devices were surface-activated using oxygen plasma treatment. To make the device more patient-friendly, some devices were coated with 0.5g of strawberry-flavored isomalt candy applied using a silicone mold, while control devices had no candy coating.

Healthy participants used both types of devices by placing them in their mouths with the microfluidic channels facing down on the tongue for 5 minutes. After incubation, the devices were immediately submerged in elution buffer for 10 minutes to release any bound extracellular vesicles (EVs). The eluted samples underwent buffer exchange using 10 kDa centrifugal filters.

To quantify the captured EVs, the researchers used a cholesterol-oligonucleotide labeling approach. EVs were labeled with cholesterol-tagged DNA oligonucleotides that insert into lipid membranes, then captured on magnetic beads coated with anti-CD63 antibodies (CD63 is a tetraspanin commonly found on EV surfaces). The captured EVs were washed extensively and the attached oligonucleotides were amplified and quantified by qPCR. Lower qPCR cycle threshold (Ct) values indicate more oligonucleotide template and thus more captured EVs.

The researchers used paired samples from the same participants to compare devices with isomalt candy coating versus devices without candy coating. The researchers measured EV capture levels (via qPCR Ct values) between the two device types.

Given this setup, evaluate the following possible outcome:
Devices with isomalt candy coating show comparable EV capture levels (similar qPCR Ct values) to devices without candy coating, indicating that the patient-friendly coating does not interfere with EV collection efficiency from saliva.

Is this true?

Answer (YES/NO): YES